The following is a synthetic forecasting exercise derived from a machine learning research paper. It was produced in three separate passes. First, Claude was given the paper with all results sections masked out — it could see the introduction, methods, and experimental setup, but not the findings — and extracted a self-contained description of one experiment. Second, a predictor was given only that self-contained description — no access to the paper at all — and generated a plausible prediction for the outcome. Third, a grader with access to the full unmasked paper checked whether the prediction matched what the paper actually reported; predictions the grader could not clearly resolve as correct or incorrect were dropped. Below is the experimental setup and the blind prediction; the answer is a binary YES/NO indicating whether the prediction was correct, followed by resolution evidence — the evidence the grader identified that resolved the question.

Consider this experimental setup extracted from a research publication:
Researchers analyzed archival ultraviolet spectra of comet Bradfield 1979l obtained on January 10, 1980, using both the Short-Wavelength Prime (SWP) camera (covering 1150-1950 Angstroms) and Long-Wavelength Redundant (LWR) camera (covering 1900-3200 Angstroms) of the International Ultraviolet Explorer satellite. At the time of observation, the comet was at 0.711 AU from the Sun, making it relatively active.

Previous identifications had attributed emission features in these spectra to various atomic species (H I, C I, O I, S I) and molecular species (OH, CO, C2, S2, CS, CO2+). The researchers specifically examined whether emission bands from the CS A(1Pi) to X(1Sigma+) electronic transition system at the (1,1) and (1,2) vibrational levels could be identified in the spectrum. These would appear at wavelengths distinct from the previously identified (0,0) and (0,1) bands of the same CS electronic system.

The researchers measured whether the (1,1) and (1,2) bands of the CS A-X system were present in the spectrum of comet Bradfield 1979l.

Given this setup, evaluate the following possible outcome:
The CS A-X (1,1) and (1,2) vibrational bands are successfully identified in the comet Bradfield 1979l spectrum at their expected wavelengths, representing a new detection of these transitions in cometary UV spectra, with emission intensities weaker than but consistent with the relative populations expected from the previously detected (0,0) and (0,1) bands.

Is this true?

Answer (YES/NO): YES